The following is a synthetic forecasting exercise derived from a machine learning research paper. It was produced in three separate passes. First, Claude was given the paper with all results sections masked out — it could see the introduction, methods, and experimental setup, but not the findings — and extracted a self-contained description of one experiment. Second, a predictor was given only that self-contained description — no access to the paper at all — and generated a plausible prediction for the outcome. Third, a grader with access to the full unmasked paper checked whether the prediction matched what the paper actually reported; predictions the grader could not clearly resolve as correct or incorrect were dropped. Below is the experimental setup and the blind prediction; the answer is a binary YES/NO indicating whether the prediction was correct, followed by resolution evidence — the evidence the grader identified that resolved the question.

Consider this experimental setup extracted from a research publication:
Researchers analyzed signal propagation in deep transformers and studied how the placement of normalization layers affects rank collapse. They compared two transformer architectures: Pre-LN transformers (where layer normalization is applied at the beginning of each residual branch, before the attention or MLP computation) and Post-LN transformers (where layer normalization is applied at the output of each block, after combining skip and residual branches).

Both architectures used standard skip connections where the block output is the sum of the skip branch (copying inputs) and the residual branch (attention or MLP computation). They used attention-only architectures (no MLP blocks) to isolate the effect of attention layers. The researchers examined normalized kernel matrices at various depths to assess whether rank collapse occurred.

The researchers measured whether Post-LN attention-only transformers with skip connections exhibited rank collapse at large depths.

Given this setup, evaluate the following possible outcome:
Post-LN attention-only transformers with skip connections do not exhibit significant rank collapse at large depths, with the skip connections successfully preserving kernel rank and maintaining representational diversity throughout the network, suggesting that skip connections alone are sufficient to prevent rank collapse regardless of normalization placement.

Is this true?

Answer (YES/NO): NO